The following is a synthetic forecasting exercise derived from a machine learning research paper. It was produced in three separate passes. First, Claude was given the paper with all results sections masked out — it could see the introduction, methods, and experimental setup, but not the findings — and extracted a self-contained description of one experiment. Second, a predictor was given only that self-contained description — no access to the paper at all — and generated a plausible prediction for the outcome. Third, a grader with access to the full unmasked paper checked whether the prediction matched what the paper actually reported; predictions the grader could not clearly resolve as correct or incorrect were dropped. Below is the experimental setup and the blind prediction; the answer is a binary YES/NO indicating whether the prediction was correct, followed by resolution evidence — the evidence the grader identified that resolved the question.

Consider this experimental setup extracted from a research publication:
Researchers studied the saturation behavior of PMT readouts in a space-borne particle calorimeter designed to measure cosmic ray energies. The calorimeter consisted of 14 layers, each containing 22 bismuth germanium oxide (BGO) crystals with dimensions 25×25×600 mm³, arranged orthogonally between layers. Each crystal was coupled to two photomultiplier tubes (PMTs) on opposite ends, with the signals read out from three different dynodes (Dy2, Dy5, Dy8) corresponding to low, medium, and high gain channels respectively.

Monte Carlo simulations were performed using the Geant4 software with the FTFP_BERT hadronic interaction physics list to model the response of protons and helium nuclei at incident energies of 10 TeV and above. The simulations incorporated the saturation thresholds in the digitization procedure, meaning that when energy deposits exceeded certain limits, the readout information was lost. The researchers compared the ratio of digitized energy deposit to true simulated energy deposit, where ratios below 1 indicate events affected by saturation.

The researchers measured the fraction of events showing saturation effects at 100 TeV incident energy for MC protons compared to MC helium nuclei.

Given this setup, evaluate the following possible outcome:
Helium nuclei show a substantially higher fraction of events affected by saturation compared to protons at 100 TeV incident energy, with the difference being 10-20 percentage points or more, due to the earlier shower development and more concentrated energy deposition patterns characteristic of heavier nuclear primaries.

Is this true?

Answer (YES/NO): NO